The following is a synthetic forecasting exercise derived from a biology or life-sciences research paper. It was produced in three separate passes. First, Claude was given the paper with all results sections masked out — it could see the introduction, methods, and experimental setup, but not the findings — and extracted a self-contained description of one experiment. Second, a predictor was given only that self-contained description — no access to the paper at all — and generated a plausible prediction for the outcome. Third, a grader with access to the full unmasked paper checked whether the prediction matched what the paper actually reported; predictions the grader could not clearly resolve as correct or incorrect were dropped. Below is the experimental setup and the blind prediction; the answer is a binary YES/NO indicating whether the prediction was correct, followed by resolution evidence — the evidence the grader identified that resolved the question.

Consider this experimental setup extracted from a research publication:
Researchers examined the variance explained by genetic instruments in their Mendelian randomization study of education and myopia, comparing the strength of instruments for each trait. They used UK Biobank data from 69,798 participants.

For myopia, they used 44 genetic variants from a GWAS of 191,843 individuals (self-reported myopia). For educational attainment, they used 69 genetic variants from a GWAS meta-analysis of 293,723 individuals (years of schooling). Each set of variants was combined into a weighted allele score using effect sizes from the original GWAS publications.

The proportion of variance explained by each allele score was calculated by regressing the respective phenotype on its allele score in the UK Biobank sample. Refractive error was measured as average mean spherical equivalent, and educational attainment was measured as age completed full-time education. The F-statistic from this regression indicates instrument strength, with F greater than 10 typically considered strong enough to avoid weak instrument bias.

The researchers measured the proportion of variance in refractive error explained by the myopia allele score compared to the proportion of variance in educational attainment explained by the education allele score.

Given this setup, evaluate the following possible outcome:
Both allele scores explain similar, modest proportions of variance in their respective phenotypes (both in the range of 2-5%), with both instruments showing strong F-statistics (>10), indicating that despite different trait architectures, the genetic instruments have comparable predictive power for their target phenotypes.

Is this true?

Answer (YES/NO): NO